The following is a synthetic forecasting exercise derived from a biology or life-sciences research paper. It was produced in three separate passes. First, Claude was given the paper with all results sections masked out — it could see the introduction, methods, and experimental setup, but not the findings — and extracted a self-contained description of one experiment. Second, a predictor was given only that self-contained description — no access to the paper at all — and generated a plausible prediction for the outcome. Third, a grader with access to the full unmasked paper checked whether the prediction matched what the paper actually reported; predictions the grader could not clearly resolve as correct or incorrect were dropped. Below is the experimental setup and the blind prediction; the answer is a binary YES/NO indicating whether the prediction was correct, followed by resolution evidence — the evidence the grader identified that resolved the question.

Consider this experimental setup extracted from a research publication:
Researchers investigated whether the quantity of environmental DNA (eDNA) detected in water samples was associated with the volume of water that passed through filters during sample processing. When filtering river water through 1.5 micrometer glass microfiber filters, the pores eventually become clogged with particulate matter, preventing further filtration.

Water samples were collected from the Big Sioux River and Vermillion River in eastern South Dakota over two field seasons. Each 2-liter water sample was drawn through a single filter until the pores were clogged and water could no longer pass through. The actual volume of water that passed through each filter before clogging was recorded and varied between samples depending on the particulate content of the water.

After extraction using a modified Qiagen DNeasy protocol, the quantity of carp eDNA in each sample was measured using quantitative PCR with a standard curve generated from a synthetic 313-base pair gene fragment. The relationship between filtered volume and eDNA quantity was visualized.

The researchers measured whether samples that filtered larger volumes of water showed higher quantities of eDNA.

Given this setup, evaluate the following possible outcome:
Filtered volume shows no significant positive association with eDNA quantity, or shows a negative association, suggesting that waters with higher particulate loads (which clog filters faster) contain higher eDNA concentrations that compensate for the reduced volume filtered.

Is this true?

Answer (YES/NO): YES